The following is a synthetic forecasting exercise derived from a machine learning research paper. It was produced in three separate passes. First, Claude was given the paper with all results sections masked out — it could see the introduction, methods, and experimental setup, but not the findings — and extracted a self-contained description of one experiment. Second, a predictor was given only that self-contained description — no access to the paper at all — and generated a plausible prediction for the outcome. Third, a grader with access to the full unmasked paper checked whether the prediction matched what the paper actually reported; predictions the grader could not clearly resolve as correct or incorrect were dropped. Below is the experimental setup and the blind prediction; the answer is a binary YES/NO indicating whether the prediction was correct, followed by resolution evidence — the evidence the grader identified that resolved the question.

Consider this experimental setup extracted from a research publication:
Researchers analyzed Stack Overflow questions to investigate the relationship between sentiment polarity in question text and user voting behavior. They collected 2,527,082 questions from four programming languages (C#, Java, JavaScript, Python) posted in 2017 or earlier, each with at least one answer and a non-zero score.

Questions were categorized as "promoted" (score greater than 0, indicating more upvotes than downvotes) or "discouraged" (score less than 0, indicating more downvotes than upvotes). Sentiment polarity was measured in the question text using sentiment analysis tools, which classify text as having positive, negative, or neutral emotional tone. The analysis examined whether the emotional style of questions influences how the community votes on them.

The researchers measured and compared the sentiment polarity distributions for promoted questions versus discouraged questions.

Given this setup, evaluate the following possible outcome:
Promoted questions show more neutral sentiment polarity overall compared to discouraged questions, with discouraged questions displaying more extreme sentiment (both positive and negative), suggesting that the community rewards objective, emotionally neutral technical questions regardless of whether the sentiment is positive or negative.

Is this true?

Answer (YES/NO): NO